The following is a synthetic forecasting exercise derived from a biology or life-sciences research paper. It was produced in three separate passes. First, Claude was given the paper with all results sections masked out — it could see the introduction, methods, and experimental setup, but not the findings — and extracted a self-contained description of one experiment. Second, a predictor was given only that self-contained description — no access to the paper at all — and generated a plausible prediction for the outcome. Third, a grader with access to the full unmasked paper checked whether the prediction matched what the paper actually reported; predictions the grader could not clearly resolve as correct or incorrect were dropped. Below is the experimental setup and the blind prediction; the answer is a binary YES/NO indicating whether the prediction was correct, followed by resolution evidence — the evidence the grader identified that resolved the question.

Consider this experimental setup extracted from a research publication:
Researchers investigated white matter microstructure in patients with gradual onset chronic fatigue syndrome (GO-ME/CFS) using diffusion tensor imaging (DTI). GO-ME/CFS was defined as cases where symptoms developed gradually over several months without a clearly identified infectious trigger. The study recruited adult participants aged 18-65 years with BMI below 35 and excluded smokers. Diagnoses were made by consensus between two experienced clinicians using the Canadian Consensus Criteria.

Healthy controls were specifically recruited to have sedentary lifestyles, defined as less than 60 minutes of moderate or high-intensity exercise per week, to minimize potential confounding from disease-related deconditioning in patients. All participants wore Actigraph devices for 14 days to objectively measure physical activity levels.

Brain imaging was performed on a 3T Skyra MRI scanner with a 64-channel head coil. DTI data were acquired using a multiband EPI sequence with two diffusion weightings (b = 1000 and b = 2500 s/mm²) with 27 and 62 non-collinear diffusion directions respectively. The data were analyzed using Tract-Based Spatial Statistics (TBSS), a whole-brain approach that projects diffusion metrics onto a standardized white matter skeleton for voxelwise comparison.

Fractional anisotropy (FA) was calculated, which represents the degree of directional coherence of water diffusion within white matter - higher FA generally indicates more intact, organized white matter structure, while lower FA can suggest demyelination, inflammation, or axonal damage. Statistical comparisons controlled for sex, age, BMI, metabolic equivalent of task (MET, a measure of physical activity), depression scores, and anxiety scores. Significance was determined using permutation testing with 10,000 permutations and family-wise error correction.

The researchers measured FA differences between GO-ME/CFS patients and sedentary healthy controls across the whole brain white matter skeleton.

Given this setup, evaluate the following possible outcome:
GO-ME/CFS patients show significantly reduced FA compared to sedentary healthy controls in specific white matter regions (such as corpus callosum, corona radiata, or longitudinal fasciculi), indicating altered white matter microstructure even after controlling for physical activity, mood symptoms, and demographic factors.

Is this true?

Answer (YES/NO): NO